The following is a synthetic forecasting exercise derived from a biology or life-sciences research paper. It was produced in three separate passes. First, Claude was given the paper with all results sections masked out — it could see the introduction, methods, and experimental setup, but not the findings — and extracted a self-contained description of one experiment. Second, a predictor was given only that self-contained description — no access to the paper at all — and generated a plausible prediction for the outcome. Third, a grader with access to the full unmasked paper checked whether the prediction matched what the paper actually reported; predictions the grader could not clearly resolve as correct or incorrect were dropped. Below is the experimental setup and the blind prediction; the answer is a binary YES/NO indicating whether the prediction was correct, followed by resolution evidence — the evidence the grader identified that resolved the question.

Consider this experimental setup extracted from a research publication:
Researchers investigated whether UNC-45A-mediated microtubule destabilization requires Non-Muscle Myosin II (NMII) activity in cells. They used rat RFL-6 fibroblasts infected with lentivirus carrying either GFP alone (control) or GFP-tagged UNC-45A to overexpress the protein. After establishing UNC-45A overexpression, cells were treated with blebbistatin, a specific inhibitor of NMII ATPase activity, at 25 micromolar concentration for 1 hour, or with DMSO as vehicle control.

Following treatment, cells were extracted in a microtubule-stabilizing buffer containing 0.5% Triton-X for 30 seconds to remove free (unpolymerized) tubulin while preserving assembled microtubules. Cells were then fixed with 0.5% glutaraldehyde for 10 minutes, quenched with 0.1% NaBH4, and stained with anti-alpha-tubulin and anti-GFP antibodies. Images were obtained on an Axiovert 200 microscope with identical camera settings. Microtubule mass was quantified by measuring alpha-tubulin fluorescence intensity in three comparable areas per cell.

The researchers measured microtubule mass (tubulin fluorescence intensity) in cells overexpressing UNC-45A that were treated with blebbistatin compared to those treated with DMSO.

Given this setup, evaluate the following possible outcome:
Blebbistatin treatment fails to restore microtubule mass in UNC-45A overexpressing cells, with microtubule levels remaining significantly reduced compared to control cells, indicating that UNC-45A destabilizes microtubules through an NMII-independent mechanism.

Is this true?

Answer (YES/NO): YES